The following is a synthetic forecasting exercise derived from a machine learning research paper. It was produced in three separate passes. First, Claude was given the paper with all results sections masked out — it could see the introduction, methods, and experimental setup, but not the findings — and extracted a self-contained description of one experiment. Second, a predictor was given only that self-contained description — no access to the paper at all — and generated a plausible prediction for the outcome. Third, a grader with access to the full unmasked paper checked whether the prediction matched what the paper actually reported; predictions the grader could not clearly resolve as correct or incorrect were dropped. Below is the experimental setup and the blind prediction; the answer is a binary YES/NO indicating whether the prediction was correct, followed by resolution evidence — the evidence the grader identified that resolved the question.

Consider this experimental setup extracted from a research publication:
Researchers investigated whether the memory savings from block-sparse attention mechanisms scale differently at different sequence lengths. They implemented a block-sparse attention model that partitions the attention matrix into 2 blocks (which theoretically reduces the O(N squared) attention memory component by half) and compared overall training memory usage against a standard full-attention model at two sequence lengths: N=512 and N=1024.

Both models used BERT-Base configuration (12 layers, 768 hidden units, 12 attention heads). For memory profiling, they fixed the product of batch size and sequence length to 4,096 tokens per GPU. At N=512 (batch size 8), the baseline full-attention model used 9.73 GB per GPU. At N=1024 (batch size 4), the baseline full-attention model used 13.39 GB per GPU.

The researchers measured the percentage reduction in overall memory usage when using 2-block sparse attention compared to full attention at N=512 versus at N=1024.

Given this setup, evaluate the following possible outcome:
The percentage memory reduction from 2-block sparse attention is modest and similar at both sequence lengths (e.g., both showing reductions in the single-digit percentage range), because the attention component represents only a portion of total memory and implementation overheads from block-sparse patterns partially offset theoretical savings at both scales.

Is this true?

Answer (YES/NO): NO